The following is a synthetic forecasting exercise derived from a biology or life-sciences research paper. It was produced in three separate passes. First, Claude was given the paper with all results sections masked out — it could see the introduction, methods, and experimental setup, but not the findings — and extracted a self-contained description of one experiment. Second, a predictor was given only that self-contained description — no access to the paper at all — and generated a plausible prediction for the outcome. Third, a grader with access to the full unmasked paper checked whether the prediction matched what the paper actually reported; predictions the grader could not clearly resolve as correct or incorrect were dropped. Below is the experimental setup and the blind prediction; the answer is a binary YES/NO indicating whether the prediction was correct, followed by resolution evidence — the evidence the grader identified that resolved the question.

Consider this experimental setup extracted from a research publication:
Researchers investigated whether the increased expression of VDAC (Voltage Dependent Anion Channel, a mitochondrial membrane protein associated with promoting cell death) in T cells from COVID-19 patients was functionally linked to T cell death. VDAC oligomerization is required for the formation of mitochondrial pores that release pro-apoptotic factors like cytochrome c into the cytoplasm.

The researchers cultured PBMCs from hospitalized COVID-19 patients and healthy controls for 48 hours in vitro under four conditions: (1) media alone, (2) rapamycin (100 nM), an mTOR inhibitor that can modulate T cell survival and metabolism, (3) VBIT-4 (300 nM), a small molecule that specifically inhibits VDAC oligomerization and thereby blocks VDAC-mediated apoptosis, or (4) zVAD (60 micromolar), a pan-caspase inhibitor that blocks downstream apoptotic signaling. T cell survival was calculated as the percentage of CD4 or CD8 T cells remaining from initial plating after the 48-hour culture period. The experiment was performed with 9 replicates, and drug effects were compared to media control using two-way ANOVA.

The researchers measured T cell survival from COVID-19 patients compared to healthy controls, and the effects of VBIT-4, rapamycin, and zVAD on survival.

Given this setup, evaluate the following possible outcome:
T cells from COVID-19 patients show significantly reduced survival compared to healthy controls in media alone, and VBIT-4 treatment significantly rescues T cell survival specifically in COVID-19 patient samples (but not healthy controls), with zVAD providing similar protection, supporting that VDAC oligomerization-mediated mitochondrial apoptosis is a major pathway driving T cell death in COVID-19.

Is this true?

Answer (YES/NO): YES